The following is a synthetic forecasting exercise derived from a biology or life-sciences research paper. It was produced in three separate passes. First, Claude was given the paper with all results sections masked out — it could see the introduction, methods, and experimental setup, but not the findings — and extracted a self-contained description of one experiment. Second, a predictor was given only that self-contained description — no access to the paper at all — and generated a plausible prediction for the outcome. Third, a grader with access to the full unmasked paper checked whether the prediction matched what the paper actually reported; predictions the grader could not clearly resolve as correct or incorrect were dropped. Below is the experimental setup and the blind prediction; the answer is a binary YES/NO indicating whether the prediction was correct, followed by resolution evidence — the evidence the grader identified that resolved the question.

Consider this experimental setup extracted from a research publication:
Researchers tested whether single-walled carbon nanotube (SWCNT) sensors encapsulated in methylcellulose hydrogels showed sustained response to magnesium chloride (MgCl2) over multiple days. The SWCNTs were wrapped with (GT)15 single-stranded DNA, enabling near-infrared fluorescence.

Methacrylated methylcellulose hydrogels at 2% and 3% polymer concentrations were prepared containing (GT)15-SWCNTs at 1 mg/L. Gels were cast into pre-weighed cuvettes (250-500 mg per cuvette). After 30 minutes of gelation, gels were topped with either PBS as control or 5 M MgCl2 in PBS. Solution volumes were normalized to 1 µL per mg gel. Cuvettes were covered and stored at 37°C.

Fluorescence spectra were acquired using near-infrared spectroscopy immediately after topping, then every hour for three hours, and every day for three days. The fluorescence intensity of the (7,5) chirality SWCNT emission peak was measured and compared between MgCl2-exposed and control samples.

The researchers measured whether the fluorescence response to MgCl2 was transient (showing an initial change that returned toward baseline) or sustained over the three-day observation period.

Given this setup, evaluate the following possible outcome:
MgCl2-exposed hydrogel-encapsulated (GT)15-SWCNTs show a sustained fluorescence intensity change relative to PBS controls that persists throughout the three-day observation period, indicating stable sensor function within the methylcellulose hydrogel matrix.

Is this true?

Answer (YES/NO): YES